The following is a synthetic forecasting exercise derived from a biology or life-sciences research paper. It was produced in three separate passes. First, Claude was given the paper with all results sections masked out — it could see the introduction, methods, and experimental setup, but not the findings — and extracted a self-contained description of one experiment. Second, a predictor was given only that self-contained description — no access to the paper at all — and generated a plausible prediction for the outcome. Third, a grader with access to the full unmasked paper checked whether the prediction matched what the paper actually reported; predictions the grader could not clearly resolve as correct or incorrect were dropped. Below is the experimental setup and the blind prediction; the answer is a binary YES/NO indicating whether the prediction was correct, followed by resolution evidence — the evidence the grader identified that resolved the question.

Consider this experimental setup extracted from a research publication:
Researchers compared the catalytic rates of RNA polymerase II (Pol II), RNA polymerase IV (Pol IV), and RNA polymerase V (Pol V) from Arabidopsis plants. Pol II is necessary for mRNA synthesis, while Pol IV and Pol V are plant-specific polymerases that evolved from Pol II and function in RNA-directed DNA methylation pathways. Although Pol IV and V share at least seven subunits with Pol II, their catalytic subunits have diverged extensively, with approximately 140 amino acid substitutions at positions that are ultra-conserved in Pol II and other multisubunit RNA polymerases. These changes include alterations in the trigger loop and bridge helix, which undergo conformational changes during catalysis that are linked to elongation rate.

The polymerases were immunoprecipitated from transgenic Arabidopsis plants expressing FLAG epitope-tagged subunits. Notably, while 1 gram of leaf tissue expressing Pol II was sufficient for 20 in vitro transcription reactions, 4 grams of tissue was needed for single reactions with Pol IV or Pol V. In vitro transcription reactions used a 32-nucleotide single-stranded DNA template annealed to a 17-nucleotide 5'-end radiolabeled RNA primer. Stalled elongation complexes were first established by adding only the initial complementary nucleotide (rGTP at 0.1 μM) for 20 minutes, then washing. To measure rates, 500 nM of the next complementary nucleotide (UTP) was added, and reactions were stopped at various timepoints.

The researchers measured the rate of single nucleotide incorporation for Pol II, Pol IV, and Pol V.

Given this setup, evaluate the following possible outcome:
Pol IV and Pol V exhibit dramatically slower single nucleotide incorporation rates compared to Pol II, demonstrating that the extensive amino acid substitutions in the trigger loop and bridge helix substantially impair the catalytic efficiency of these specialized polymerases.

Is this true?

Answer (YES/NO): YES